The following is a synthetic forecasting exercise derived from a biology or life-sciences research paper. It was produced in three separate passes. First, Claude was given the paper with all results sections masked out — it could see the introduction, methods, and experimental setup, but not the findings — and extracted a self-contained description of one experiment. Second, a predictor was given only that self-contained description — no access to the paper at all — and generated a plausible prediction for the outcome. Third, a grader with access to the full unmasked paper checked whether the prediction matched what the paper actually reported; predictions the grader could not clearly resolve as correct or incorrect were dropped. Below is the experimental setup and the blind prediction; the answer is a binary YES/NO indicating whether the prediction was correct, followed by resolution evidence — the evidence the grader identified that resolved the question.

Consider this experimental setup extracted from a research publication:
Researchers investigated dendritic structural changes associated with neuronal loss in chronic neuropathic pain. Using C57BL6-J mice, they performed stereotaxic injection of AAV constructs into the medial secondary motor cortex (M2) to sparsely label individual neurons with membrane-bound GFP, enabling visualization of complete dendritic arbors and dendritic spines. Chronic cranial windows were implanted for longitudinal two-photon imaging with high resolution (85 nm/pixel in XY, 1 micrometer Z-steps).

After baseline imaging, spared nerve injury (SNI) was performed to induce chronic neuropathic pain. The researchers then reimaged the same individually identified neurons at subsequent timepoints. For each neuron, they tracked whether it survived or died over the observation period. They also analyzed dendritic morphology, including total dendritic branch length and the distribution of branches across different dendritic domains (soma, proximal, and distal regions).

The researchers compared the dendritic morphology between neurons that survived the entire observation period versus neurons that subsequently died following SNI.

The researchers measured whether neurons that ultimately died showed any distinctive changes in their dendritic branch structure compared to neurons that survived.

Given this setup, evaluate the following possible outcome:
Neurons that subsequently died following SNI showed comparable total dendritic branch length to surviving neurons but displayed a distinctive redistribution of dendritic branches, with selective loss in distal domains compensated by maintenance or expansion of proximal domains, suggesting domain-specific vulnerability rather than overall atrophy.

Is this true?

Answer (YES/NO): NO